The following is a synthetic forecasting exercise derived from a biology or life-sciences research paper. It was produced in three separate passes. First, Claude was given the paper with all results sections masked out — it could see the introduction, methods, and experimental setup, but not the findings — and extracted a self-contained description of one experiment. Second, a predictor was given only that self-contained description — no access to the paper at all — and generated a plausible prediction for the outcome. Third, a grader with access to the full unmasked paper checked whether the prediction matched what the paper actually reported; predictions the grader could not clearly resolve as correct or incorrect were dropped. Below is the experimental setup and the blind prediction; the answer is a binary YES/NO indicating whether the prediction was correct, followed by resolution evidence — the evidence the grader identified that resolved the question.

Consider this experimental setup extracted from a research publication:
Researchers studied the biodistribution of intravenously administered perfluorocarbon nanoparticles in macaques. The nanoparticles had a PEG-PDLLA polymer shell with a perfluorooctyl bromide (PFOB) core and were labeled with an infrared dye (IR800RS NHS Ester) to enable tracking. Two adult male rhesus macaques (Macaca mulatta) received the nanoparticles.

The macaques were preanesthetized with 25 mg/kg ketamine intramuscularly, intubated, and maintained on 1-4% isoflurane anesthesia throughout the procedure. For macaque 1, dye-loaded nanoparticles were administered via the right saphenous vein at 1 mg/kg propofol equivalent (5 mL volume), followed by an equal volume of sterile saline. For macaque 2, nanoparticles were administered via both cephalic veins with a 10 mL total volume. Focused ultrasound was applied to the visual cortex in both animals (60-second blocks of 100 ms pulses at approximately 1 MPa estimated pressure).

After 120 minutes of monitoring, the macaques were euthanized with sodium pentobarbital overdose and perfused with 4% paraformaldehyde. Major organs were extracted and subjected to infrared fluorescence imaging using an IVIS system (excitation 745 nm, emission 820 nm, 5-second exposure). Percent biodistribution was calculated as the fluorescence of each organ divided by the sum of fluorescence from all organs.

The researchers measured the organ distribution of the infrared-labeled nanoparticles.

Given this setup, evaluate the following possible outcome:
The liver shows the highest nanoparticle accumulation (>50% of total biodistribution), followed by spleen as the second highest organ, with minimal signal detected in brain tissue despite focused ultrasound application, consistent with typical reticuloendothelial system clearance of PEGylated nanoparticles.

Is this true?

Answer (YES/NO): NO